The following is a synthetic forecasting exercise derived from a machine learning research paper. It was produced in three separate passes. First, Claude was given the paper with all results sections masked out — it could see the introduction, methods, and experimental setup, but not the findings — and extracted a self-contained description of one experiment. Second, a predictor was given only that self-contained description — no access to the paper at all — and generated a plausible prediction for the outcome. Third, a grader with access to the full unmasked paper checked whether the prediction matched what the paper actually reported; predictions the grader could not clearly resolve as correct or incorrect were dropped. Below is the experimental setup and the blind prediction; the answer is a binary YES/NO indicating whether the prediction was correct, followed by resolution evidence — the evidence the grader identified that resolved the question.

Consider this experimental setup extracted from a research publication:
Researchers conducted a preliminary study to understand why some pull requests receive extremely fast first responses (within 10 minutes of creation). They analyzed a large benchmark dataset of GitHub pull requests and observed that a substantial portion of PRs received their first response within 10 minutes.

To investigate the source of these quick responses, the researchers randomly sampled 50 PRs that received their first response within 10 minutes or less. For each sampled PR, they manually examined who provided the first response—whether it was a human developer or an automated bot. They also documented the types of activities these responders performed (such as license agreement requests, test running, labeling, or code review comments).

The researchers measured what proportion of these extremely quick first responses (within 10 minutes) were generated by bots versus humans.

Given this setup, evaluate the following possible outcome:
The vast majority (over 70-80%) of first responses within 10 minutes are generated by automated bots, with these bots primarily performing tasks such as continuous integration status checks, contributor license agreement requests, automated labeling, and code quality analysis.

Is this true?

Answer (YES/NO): NO